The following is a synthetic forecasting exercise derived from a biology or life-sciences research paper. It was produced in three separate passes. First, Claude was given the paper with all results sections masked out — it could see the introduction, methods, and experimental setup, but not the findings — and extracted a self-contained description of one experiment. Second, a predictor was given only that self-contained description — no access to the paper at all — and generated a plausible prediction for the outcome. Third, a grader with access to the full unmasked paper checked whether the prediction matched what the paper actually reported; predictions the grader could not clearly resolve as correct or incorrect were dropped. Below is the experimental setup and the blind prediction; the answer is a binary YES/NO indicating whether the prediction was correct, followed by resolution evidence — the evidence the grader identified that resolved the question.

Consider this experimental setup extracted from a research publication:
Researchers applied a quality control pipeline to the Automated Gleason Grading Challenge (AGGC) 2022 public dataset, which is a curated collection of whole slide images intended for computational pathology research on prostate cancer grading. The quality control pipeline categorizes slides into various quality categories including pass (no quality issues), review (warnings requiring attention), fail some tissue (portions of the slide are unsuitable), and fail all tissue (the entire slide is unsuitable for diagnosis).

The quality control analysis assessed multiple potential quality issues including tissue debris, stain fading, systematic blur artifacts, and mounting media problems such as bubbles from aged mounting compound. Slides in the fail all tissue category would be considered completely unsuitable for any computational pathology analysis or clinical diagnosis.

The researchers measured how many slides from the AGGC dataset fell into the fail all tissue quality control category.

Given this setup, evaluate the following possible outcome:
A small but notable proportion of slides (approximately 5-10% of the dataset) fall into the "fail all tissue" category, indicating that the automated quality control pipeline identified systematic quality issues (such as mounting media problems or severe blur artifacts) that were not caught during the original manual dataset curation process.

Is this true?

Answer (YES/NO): NO